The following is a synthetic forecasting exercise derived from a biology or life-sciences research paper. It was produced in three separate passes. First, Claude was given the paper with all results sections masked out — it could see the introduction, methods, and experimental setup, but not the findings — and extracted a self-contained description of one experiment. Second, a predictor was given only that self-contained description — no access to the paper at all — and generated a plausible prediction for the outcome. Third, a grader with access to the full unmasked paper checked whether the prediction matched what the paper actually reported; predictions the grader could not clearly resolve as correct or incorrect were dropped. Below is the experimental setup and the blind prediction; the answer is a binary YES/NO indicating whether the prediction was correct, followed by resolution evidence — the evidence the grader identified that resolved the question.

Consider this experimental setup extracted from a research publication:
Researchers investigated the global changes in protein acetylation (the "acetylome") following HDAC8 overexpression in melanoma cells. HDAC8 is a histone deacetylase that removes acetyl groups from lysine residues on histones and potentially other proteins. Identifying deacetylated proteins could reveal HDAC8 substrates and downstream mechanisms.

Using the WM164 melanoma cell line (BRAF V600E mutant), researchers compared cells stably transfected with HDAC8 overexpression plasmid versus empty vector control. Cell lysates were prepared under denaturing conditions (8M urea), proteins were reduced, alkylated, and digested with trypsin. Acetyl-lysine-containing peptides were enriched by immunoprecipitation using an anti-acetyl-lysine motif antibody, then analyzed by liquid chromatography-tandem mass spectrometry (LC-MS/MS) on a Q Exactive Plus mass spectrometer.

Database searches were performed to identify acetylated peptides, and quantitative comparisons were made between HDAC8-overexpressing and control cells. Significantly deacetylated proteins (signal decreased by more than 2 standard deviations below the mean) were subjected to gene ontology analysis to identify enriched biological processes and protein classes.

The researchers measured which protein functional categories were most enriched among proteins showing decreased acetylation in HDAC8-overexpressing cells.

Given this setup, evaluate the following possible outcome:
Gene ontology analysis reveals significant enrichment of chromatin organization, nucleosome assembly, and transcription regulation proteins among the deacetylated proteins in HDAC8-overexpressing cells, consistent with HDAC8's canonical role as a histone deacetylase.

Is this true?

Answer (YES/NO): NO